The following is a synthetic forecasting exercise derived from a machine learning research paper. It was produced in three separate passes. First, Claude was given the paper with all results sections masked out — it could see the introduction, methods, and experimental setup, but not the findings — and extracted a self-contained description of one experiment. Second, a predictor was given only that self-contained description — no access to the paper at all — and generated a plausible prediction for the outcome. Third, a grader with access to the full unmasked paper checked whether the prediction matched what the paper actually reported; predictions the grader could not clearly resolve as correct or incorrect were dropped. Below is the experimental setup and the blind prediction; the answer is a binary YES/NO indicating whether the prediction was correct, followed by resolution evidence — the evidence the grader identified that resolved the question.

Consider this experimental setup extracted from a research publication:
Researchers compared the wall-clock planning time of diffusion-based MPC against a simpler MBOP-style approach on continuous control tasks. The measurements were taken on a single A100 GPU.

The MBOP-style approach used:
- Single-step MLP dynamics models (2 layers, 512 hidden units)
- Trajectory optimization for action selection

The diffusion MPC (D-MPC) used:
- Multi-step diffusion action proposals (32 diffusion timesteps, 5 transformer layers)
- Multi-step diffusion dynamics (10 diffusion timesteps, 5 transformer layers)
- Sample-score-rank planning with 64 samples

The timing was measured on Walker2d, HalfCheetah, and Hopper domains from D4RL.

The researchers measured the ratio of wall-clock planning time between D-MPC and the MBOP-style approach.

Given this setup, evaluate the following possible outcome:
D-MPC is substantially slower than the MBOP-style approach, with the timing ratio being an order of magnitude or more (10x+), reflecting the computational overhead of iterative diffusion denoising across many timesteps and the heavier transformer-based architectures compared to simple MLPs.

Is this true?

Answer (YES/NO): YES